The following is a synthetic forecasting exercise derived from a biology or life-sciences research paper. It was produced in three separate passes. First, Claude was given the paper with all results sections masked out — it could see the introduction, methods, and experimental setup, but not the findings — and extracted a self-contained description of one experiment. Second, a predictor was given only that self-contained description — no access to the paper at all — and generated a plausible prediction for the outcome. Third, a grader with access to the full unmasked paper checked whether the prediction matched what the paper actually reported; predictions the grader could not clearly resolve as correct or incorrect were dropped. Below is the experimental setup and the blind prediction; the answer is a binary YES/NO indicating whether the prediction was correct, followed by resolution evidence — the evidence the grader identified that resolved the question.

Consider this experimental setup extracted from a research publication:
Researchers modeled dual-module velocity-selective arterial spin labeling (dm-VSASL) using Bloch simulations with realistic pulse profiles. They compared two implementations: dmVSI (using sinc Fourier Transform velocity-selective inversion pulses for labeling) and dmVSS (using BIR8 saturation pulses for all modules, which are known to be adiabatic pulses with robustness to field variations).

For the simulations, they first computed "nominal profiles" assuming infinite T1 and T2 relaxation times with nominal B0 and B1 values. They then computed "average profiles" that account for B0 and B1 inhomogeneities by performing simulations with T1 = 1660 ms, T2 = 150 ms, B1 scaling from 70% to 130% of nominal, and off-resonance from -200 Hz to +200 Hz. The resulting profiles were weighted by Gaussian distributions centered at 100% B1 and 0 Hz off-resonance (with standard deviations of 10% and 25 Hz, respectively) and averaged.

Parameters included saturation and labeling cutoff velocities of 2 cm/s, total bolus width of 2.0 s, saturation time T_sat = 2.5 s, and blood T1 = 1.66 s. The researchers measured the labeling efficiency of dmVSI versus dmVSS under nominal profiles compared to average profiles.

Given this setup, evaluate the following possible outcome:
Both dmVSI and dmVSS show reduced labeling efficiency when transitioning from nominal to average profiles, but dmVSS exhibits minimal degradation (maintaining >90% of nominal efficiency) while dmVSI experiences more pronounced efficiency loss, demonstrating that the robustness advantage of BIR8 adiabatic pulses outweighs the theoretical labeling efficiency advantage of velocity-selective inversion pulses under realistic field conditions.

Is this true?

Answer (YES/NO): NO